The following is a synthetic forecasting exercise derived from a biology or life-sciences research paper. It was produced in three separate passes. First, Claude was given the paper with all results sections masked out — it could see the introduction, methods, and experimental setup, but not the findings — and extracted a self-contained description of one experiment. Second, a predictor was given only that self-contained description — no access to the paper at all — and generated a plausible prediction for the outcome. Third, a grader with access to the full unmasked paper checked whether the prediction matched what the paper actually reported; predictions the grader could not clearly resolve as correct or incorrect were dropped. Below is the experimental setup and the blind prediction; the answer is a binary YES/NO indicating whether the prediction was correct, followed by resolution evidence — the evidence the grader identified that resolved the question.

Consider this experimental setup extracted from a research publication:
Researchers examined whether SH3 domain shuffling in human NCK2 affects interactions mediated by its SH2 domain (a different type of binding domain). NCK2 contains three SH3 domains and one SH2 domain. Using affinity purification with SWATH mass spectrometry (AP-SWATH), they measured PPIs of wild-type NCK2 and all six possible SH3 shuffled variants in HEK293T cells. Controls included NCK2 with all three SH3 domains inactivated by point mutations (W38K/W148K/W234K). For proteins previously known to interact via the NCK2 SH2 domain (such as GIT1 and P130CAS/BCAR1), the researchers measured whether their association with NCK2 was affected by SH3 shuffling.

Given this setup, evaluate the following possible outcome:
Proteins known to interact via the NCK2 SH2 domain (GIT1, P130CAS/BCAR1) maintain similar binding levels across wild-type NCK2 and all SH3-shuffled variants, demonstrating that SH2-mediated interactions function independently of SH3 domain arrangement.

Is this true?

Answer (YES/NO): NO